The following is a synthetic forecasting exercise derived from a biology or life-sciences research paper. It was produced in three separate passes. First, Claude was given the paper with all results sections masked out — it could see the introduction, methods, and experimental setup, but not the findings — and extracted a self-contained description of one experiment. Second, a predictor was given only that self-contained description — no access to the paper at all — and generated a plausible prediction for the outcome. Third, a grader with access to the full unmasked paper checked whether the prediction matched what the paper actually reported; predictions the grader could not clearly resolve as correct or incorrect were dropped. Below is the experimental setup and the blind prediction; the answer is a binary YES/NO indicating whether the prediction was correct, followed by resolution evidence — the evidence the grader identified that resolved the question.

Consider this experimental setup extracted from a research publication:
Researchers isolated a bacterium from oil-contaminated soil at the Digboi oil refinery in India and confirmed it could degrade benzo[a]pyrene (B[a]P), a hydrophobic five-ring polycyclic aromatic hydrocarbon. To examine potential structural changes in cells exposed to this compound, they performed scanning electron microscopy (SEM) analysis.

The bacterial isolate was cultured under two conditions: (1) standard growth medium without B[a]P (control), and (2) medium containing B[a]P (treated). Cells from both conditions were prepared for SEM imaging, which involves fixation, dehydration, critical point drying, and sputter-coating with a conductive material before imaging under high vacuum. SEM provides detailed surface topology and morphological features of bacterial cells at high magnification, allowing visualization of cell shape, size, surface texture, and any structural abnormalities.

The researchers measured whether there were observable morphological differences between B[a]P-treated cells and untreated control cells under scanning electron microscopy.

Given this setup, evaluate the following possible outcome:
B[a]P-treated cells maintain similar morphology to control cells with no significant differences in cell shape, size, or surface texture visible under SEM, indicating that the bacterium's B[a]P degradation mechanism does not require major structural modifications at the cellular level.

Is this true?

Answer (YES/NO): NO